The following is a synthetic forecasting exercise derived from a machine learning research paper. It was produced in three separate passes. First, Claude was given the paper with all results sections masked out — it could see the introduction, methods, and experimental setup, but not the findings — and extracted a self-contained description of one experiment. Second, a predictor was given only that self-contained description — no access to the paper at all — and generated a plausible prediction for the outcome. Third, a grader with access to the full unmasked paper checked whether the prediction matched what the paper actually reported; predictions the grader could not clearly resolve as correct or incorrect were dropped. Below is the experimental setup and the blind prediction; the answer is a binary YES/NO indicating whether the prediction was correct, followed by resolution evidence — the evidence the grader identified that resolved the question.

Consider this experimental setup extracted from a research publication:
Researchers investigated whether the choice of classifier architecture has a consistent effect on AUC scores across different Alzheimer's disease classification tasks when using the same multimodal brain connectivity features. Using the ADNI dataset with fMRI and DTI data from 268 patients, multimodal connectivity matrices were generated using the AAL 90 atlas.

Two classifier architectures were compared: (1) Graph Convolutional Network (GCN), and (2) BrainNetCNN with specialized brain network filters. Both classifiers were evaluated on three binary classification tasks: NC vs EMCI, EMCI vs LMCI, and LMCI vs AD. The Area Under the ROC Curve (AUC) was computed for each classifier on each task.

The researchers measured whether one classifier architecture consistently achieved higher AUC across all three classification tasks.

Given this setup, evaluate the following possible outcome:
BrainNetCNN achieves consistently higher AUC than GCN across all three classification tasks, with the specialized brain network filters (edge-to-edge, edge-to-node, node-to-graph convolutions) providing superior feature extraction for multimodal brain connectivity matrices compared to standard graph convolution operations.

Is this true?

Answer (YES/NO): NO